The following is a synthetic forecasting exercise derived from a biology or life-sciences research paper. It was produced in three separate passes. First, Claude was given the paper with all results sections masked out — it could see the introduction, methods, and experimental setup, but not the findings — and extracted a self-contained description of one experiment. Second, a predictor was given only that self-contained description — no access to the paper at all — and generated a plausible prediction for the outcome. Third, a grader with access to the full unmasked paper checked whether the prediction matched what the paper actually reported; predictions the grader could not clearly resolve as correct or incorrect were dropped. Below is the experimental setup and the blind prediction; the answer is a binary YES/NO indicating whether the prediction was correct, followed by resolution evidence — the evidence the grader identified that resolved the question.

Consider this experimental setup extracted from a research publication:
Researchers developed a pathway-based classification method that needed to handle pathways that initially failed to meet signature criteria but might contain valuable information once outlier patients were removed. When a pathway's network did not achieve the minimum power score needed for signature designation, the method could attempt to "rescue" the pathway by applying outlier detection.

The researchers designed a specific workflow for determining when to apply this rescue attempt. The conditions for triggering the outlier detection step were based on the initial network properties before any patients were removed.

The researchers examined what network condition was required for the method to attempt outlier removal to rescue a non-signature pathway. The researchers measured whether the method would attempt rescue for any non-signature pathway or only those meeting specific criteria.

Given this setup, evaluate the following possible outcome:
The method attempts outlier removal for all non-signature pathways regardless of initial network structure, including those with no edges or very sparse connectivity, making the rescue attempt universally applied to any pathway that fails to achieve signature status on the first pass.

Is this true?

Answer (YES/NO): NO